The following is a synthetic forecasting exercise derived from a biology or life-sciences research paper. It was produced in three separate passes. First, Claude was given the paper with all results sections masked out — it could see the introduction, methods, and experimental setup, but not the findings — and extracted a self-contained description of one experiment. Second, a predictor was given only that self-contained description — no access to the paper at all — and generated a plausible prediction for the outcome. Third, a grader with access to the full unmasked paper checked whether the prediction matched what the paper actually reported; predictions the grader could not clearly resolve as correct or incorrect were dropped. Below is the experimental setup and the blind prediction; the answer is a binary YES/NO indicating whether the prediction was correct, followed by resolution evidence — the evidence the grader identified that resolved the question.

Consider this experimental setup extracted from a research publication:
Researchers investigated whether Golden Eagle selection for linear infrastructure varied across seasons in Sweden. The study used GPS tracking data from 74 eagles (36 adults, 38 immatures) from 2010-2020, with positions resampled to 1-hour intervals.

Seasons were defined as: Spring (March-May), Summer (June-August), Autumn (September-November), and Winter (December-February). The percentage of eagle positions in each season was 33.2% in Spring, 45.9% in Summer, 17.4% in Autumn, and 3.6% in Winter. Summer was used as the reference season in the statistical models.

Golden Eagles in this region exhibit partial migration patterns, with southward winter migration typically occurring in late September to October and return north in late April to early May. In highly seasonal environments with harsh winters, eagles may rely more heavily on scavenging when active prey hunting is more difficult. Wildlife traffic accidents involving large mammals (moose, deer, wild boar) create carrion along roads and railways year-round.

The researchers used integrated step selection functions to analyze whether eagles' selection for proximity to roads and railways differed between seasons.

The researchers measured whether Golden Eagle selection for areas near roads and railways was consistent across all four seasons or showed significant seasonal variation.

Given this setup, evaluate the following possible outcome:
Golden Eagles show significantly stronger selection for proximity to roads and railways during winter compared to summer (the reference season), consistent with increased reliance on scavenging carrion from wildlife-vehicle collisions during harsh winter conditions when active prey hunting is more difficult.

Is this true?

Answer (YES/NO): NO